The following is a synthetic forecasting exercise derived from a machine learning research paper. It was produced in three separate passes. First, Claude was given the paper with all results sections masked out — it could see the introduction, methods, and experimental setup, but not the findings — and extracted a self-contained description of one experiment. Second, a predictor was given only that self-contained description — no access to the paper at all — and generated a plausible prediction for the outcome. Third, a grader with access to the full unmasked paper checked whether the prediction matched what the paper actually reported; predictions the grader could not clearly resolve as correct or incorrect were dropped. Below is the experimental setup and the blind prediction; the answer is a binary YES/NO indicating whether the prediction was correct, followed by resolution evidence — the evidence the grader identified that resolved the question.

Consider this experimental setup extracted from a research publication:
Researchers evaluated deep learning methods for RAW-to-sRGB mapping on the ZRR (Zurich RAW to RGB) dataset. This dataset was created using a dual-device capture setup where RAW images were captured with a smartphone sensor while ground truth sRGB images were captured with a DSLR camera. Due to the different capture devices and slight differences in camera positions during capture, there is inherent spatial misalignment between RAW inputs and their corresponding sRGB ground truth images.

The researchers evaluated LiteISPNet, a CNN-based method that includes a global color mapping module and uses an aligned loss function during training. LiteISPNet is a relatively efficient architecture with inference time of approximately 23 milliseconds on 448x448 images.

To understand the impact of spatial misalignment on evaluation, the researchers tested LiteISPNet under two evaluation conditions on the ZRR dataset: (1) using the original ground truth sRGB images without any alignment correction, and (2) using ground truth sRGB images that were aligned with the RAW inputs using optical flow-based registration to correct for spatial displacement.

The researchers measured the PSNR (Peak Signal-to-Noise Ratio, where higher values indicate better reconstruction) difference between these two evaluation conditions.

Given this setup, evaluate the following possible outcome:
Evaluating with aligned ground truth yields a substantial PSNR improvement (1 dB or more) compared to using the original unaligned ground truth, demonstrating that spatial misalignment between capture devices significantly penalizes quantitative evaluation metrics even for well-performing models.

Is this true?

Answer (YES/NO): YES